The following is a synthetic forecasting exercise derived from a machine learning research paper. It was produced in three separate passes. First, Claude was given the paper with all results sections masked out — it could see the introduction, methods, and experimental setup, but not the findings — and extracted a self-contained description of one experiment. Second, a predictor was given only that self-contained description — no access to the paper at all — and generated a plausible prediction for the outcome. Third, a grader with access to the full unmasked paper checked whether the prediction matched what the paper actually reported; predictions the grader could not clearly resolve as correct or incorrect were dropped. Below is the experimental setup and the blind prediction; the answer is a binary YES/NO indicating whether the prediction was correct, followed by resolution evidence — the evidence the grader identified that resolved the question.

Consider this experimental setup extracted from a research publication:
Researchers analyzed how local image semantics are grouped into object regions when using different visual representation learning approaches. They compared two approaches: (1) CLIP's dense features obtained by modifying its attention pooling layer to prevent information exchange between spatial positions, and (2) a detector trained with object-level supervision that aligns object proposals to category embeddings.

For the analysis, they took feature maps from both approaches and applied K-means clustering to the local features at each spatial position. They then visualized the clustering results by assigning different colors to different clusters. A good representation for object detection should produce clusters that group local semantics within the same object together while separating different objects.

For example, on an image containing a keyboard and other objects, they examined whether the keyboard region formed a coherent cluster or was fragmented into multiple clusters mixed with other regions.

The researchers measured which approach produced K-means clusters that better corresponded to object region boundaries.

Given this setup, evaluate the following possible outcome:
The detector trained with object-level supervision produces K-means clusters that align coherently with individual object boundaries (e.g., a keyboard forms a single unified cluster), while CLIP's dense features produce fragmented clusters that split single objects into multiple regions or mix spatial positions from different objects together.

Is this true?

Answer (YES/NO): YES